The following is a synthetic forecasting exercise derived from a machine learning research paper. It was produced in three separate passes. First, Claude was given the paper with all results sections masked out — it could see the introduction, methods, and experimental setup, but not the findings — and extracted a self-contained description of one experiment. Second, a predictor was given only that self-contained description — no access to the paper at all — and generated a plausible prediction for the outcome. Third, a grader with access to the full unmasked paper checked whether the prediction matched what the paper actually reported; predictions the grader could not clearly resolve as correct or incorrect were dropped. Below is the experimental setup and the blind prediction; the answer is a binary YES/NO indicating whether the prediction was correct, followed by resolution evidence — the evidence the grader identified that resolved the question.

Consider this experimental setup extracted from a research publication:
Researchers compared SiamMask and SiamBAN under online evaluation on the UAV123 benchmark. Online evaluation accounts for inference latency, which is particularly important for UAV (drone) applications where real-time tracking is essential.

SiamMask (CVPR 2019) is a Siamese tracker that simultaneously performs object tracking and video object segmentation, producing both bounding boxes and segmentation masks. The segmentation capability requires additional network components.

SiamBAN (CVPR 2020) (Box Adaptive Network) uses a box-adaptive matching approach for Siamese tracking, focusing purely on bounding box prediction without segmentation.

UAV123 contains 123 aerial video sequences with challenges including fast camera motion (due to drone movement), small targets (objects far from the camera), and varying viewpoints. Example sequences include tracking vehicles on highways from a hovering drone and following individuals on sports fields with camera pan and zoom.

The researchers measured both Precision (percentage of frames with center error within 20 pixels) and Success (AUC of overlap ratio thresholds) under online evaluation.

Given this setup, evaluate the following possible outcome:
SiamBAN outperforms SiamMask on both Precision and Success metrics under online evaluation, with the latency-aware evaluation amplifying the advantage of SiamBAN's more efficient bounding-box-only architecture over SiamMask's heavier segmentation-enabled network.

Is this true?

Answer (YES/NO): NO